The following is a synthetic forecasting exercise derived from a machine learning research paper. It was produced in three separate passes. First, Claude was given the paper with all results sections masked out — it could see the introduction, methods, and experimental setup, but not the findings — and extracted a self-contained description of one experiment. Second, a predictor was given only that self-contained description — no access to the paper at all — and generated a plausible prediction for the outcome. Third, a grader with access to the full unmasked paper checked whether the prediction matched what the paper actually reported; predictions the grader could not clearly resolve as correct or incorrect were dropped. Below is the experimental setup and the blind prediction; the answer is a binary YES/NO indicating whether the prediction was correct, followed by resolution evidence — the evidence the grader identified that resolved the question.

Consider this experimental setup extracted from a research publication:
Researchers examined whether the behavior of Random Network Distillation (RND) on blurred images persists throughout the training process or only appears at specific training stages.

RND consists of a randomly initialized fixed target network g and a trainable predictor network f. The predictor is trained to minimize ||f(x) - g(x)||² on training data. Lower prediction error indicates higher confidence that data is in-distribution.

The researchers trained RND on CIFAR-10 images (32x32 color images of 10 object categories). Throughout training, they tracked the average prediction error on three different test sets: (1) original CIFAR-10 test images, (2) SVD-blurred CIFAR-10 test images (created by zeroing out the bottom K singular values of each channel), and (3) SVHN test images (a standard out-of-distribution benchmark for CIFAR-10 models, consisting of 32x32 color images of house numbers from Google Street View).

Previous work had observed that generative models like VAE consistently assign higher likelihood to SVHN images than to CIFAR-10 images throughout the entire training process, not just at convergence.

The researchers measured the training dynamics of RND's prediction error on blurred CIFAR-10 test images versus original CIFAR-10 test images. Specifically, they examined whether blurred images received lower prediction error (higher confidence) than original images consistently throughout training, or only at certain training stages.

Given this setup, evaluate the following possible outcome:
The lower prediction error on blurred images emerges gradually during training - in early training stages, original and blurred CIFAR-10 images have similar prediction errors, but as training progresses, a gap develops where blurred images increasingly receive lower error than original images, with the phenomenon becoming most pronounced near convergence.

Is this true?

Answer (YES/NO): NO